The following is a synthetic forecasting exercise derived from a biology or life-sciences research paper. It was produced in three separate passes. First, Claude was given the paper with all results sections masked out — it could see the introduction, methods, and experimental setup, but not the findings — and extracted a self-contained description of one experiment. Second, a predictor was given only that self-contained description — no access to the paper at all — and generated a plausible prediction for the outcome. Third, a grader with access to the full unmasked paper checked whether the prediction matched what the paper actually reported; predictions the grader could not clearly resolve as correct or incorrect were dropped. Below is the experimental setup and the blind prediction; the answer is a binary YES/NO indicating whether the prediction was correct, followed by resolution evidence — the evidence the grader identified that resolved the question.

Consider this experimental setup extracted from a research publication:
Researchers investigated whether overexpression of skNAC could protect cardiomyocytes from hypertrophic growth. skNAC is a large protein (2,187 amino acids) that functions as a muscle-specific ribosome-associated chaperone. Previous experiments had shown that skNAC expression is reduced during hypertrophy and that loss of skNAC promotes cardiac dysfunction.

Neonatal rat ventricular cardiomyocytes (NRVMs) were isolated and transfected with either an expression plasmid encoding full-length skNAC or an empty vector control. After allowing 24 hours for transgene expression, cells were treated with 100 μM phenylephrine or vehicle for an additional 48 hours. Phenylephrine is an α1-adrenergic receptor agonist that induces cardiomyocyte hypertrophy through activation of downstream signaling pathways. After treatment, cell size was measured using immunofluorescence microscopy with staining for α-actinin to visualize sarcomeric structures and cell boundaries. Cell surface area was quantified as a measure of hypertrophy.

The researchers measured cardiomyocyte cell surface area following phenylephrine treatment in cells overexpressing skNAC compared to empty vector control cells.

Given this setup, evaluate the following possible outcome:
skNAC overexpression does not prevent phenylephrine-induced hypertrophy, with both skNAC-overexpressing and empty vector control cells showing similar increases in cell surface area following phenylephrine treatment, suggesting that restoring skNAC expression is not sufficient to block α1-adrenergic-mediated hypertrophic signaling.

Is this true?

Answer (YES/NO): NO